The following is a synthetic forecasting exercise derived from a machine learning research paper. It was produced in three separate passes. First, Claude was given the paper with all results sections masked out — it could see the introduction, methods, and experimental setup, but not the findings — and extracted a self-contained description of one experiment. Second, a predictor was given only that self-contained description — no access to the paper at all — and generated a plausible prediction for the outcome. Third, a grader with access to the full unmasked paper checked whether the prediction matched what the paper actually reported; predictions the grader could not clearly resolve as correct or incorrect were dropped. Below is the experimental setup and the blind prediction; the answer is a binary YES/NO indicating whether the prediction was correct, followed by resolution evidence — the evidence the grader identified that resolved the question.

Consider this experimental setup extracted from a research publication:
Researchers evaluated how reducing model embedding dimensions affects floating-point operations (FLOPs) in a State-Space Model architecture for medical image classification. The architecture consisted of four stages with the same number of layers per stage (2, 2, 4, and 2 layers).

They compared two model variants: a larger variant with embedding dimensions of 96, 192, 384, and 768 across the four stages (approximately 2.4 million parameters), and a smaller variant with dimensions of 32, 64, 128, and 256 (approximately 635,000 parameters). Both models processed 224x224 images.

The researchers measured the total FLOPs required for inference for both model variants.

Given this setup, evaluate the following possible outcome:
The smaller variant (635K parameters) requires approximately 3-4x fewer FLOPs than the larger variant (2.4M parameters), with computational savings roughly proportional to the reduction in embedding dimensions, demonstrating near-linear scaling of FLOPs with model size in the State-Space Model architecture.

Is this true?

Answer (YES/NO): YES